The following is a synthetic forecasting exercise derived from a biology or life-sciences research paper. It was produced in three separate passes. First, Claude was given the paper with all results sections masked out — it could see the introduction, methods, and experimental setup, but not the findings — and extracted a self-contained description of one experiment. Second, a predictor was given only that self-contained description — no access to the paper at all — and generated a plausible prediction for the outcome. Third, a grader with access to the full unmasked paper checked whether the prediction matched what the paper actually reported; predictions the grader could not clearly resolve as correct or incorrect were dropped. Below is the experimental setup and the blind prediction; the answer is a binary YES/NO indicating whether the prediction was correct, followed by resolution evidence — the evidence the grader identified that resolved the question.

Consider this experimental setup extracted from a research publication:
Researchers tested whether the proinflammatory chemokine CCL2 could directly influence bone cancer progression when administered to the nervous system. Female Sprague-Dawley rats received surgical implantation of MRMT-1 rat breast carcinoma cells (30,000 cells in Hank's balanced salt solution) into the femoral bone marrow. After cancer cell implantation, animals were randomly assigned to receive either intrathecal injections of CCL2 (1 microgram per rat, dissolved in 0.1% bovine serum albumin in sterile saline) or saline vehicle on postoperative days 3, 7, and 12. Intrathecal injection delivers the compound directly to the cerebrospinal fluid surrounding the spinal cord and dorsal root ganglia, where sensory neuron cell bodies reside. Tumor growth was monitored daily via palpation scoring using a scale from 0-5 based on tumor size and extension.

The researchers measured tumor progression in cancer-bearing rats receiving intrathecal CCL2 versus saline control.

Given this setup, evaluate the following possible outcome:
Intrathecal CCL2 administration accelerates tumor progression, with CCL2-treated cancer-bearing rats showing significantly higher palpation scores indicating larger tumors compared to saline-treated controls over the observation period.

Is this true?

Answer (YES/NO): YES